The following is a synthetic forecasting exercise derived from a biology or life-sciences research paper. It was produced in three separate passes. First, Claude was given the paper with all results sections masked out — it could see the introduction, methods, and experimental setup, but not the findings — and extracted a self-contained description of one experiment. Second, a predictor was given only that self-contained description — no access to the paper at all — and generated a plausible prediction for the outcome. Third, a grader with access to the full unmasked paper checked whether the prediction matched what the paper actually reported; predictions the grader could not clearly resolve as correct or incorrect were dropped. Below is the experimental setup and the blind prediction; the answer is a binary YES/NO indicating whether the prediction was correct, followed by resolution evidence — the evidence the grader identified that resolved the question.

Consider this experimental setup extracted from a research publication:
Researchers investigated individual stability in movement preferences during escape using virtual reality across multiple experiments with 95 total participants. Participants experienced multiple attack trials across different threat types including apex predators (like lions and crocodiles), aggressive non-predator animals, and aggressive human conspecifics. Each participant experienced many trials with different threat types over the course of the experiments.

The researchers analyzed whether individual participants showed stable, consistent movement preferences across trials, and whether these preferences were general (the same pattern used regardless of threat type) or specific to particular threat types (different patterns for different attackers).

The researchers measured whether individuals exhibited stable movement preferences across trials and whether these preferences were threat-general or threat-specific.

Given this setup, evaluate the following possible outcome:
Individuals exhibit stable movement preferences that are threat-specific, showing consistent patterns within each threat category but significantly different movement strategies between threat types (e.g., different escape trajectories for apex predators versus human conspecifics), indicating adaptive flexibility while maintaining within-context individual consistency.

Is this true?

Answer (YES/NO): YES